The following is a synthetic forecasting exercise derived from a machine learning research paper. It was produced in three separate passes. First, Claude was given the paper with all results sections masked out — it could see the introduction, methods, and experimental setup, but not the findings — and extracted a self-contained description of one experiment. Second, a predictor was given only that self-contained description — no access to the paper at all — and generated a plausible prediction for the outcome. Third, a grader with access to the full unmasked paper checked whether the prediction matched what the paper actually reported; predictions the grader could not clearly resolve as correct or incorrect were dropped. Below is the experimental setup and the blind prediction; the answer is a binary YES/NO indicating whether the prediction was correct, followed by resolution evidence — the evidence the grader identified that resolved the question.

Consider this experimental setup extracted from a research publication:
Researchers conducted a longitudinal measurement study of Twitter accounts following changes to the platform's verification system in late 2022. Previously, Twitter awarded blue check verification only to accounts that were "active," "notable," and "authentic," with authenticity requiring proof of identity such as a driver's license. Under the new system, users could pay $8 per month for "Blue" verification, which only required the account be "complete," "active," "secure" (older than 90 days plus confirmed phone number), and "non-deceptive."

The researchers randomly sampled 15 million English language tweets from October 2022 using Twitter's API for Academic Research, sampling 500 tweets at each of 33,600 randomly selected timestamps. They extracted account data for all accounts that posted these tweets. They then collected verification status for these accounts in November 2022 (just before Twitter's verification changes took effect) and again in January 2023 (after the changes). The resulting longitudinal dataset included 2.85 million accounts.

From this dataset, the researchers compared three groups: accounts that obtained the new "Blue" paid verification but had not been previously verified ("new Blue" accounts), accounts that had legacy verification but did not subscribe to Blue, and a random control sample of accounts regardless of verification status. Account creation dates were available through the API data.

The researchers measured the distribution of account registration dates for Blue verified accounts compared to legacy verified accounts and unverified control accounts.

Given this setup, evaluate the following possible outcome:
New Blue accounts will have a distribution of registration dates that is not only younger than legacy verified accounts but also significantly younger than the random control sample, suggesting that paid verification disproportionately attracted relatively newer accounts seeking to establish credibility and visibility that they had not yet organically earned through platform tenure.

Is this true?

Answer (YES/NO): NO